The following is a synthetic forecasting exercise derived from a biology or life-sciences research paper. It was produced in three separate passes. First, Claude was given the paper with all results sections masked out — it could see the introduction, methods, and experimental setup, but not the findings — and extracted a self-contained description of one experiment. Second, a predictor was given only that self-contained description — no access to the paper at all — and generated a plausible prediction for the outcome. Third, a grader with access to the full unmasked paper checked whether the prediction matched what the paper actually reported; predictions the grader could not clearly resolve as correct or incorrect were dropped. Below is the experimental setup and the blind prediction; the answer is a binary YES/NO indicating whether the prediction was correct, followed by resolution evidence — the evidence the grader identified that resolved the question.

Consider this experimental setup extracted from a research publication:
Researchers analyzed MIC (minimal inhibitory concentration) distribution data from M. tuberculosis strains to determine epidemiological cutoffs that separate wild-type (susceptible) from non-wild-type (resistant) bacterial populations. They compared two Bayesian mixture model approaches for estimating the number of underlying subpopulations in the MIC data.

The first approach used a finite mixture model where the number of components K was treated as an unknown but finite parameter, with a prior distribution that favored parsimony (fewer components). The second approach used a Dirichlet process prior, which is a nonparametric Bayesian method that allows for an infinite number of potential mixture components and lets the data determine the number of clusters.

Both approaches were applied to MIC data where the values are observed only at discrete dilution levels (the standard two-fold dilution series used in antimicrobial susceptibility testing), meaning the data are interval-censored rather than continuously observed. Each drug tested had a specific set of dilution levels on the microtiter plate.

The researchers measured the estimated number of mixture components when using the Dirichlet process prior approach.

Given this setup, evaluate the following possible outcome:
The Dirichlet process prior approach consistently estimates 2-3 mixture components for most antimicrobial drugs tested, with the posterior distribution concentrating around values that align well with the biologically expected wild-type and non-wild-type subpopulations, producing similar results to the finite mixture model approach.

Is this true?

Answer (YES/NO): NO